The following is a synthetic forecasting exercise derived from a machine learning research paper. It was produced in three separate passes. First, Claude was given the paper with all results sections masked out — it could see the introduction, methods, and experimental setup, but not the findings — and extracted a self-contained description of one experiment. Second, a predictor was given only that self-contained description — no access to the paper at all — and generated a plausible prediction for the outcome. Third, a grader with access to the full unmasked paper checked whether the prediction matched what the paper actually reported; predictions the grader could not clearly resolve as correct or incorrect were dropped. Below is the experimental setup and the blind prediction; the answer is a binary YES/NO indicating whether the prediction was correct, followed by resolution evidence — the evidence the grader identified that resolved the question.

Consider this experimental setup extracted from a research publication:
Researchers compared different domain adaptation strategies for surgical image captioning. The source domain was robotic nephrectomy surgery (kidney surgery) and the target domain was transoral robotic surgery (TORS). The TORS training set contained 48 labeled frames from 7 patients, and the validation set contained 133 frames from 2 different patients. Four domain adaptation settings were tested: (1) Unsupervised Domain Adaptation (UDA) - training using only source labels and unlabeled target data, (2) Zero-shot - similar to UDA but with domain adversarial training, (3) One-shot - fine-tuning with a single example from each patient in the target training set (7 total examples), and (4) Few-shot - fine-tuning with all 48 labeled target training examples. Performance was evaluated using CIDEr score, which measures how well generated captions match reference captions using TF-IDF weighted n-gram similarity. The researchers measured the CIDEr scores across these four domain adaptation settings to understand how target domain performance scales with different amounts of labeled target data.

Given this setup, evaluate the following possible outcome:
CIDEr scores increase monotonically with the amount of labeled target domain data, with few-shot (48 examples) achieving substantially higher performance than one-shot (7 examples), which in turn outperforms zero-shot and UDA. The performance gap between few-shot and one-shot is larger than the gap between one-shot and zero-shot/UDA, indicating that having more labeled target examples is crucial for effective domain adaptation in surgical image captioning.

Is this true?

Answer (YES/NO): NO